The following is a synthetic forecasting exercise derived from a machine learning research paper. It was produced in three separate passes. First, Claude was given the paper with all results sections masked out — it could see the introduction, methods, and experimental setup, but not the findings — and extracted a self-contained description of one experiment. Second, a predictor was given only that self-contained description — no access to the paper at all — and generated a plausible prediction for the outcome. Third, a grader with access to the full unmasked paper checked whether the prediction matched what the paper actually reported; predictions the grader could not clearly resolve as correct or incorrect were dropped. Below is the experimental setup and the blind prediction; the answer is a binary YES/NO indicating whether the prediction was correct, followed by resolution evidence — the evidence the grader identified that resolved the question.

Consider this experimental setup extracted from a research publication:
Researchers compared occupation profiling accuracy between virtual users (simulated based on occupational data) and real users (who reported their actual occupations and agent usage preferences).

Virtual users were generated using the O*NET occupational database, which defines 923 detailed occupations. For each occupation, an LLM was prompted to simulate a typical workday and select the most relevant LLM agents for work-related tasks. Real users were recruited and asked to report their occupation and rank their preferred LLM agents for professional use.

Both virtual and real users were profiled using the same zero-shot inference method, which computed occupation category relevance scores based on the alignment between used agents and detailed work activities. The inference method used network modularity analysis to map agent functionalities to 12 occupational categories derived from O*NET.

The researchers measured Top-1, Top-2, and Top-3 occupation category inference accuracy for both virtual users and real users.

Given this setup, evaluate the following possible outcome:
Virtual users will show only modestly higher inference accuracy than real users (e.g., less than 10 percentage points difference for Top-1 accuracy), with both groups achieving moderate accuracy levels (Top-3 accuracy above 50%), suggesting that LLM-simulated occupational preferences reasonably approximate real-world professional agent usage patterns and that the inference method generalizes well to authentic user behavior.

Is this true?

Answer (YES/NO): NO